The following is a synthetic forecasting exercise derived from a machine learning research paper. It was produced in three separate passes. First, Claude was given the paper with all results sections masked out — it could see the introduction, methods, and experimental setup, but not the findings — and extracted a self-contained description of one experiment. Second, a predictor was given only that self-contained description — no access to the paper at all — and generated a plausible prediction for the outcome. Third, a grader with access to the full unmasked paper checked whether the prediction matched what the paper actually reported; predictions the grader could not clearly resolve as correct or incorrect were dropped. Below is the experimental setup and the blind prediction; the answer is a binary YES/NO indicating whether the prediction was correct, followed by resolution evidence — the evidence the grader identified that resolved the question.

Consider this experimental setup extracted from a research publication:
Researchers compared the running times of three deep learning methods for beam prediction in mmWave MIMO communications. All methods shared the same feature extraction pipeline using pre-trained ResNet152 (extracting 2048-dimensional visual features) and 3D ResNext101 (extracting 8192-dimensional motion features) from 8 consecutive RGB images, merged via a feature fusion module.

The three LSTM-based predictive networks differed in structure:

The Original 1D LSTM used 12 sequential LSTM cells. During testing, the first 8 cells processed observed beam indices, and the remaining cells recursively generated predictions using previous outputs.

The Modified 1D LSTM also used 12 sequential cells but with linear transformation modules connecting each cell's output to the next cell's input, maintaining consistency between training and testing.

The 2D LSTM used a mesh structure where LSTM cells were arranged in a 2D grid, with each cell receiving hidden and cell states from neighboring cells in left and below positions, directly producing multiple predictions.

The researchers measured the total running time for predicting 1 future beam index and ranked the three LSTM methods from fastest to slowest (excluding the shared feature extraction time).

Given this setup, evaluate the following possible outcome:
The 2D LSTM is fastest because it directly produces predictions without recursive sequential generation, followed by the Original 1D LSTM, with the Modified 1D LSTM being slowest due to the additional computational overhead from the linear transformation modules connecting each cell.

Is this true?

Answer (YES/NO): NO